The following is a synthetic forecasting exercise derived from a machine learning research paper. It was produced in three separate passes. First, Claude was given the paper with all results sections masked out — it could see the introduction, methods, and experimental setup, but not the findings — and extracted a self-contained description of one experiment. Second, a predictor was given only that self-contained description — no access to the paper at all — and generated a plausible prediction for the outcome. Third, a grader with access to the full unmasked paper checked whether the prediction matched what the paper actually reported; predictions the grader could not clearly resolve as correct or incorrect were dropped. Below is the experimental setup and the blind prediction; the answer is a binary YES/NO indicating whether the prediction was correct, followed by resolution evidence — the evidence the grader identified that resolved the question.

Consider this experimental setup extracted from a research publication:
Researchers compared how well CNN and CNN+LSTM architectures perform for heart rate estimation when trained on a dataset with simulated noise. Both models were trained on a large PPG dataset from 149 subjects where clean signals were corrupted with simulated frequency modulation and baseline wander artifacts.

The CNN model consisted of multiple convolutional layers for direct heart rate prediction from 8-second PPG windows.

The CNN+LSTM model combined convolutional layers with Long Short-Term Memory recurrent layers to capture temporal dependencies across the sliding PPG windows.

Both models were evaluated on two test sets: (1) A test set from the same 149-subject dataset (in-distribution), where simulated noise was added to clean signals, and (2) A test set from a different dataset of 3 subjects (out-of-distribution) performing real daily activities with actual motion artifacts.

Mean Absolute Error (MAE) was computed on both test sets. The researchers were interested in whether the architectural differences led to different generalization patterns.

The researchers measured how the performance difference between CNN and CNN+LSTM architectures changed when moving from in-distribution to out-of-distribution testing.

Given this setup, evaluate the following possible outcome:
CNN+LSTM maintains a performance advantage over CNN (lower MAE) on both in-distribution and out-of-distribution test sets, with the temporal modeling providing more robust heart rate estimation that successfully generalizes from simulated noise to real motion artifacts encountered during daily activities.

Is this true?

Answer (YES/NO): YES